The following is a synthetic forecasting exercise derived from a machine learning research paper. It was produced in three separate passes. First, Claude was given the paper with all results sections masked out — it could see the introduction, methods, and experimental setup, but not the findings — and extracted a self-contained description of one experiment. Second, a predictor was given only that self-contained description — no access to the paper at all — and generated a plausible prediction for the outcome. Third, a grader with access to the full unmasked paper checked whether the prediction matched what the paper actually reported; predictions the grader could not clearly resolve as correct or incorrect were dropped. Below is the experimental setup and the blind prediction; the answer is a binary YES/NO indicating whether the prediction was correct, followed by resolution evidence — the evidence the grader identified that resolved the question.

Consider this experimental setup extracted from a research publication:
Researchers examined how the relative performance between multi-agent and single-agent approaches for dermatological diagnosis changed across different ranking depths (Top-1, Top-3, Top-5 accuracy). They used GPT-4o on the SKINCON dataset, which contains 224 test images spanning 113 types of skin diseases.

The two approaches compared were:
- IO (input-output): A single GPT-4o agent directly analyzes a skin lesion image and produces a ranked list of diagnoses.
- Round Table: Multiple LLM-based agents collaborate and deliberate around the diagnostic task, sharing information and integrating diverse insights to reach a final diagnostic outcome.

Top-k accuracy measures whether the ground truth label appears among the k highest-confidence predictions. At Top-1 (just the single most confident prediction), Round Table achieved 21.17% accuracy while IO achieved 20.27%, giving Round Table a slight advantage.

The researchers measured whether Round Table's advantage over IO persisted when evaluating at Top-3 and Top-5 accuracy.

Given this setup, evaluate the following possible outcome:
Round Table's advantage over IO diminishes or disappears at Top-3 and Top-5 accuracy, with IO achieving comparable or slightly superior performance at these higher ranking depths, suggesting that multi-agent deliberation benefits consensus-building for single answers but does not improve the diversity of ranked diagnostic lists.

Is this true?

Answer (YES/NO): YES